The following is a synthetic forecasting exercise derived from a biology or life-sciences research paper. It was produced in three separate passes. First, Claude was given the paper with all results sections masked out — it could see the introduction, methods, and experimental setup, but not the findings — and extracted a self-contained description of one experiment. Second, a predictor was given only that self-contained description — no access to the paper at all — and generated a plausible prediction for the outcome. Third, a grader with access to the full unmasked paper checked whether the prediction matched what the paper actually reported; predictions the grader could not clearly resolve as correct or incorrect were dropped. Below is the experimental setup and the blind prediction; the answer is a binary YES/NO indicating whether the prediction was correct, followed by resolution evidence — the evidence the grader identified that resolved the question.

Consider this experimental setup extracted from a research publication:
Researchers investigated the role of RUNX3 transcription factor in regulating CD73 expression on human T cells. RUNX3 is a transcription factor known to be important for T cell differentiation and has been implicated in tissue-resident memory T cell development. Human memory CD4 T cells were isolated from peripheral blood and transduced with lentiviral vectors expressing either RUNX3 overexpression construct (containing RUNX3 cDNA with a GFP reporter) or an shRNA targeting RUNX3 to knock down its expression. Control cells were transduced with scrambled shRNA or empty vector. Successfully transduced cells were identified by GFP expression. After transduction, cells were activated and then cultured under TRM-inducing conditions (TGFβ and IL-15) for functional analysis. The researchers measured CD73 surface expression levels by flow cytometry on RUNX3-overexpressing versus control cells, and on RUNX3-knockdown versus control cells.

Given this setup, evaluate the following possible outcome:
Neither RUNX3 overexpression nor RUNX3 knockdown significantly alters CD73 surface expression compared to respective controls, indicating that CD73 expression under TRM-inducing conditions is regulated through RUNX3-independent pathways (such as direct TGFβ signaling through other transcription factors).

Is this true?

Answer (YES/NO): NO